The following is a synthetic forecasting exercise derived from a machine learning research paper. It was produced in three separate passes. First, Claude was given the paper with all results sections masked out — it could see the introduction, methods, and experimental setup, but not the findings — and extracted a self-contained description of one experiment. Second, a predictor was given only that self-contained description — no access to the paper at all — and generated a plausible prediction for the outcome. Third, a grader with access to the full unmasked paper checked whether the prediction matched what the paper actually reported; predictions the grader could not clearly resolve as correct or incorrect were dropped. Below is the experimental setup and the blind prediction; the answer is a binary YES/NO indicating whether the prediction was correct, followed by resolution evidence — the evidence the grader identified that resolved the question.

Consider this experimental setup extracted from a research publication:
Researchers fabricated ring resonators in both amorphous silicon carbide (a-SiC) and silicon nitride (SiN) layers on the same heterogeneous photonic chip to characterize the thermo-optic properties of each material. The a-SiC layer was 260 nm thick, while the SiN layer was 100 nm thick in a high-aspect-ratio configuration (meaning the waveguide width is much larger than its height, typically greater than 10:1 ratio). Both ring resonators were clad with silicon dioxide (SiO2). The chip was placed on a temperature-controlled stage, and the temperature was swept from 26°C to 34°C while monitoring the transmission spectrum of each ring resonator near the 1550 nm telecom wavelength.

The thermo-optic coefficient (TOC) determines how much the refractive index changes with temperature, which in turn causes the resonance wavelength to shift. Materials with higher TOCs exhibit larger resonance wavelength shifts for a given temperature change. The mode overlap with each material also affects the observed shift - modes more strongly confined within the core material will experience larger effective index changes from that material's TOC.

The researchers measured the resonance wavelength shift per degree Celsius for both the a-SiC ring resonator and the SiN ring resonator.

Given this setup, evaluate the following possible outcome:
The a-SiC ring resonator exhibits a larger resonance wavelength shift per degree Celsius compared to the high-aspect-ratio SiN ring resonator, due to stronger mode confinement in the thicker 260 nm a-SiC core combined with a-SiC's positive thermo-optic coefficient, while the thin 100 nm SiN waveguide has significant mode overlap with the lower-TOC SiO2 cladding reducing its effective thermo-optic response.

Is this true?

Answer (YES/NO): YES